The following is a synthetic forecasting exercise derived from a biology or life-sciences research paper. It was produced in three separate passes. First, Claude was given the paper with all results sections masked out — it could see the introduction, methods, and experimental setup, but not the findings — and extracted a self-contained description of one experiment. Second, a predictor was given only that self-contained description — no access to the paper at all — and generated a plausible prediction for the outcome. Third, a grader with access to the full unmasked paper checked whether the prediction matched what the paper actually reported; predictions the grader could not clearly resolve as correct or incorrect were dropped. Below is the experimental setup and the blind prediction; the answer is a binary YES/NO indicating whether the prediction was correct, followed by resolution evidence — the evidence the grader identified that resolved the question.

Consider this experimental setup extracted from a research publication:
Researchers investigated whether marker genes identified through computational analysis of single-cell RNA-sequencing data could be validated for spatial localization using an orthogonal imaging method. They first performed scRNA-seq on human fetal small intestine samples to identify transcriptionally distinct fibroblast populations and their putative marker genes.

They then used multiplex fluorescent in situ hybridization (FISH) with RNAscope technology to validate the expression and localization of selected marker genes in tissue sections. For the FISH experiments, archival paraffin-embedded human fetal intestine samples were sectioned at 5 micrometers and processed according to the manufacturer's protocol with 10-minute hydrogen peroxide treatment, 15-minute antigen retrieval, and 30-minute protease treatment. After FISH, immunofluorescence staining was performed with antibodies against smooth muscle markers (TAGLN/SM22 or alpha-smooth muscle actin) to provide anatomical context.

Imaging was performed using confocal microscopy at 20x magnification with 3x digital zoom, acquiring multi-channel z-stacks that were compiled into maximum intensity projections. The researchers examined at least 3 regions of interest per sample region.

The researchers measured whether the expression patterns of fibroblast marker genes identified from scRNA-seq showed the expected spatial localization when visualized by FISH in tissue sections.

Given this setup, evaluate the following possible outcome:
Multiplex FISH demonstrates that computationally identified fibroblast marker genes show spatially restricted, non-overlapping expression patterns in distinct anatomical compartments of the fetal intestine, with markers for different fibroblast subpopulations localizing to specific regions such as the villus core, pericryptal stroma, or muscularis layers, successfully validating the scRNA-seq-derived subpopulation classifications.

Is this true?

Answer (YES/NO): YES